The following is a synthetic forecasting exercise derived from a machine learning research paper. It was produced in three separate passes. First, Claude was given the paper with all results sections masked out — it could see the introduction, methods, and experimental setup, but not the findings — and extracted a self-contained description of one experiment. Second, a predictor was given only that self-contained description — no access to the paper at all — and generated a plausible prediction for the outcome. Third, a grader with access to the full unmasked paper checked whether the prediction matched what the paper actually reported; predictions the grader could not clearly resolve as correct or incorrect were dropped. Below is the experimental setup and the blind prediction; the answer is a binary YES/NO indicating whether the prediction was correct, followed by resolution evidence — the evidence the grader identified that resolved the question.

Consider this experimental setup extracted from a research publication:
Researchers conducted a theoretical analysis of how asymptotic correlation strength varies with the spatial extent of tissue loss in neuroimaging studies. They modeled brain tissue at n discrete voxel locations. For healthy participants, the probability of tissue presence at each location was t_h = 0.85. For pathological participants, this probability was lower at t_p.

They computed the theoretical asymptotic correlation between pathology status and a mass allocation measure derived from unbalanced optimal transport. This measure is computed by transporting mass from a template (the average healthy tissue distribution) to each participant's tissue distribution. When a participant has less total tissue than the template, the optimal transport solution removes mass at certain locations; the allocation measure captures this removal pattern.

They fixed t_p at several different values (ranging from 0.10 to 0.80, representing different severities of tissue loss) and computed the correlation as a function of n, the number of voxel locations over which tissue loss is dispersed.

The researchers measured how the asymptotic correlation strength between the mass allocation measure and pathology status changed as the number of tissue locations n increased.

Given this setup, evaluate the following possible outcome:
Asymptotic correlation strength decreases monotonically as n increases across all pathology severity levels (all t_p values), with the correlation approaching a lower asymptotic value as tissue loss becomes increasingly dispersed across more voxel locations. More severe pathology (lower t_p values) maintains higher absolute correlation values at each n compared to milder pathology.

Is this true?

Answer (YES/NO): NO